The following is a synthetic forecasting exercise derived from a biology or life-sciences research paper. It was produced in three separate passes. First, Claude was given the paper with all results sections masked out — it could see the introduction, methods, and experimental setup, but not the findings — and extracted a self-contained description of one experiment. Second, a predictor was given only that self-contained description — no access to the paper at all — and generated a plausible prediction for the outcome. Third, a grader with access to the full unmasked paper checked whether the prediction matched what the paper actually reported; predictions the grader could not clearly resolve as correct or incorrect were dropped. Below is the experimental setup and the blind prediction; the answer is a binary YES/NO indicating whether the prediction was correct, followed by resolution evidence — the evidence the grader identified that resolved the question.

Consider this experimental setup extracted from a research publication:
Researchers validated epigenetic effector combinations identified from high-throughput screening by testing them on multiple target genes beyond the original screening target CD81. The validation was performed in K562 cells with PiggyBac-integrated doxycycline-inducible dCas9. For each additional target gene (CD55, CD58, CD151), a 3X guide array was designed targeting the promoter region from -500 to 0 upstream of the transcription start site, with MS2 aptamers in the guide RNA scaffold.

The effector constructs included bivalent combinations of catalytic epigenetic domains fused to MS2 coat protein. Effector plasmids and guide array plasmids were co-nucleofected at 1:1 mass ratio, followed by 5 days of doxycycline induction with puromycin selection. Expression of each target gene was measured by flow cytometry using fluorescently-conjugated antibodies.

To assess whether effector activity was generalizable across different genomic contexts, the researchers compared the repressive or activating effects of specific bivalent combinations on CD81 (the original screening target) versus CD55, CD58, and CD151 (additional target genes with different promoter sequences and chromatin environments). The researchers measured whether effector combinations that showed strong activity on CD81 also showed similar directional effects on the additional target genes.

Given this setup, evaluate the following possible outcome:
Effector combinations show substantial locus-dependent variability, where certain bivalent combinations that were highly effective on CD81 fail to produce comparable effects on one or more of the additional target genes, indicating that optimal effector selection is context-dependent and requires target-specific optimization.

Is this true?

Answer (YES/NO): NO